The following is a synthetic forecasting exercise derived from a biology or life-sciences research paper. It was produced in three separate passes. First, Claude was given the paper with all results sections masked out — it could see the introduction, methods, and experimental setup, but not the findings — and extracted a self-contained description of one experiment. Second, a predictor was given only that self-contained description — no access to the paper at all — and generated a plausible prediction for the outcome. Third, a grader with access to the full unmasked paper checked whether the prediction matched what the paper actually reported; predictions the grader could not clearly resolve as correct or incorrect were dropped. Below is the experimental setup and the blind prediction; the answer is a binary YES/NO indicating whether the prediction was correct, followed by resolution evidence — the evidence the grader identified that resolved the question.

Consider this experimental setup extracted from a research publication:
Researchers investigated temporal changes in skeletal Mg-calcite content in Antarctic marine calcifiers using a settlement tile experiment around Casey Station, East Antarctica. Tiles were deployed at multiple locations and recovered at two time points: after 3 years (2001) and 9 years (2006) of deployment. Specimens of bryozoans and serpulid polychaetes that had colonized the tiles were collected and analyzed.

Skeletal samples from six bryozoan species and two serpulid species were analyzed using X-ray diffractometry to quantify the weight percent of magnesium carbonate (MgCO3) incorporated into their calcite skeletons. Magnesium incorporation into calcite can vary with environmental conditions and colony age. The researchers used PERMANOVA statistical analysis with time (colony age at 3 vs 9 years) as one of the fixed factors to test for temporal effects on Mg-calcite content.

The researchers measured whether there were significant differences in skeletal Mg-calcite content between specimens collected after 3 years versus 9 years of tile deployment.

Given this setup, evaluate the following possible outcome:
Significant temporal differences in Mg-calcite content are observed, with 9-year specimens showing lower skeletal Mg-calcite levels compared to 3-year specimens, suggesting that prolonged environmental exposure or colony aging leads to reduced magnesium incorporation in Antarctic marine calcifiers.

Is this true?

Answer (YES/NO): NO